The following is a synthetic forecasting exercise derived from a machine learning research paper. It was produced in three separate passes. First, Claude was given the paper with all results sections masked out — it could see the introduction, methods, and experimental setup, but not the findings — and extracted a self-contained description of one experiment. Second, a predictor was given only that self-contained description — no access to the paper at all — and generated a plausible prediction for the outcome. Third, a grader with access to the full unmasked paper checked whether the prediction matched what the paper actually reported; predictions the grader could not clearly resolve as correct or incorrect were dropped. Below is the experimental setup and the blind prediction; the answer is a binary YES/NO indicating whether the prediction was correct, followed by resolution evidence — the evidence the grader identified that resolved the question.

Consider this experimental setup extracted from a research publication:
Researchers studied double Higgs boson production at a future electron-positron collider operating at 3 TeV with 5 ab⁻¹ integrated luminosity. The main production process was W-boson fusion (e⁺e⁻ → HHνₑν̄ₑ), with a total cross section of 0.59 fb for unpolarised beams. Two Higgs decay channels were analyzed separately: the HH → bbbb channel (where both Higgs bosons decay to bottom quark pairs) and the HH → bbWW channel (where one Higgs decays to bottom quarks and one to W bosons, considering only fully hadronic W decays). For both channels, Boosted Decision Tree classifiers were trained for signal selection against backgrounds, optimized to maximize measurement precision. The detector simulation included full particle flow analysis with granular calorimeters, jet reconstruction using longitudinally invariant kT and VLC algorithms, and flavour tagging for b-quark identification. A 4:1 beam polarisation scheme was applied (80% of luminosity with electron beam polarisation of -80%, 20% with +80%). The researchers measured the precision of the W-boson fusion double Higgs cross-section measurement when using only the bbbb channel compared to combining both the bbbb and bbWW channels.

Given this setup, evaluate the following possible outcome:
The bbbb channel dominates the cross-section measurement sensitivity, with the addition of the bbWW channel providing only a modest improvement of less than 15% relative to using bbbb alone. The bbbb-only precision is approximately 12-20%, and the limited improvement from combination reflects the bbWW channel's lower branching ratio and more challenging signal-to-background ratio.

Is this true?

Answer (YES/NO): NO